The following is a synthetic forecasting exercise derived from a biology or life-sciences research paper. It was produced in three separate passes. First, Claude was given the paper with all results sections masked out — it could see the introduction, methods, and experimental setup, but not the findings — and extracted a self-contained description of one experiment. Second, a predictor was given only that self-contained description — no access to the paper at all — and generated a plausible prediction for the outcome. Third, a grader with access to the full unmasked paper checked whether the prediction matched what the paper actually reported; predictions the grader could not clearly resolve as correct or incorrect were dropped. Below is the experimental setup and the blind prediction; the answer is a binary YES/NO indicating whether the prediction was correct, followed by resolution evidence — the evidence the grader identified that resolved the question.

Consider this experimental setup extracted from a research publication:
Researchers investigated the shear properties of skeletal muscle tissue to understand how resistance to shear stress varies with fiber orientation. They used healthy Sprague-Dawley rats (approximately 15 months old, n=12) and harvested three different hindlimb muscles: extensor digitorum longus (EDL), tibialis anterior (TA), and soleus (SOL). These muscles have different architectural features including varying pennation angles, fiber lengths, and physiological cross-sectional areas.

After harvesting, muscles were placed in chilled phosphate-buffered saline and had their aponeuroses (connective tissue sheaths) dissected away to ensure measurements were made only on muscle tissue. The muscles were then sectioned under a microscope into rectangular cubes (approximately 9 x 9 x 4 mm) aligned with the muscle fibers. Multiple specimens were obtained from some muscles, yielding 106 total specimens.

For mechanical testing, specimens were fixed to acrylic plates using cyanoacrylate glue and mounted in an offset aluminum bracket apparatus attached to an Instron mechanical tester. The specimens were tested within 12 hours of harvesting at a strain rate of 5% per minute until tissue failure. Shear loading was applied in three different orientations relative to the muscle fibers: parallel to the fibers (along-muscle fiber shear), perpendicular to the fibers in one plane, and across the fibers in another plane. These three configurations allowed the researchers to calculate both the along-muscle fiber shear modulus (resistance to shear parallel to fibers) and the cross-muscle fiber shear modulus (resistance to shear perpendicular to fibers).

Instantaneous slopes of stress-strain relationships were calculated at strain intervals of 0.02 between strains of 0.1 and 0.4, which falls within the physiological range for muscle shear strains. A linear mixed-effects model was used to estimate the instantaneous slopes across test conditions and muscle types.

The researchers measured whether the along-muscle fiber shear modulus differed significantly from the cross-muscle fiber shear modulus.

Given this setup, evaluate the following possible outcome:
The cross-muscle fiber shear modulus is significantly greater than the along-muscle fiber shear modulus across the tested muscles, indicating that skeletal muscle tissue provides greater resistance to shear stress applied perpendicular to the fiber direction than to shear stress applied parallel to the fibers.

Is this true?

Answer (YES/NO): NO